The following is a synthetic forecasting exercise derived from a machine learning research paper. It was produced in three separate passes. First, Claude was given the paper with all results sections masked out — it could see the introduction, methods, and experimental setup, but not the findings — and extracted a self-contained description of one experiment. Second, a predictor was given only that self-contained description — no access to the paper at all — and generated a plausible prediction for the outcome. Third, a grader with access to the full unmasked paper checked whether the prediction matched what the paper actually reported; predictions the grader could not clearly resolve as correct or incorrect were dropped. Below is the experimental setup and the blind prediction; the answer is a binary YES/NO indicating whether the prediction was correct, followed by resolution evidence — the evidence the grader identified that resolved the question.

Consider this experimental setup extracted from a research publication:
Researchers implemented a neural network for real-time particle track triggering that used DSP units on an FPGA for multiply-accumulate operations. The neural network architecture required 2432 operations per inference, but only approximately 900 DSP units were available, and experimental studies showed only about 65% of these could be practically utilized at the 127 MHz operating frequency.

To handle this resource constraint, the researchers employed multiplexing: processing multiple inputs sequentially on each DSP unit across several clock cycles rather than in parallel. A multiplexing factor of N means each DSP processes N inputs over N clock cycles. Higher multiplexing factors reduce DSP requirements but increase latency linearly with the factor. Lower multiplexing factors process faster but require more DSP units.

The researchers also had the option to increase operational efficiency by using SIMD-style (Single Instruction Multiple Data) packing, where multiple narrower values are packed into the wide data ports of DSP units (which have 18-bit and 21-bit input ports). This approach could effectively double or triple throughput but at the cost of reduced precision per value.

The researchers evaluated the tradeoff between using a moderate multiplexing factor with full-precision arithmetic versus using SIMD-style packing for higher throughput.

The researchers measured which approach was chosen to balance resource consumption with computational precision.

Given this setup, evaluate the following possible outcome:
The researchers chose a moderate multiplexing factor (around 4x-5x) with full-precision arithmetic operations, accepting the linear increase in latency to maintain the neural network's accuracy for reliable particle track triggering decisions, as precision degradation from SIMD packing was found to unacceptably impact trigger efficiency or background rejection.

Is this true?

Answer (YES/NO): NO